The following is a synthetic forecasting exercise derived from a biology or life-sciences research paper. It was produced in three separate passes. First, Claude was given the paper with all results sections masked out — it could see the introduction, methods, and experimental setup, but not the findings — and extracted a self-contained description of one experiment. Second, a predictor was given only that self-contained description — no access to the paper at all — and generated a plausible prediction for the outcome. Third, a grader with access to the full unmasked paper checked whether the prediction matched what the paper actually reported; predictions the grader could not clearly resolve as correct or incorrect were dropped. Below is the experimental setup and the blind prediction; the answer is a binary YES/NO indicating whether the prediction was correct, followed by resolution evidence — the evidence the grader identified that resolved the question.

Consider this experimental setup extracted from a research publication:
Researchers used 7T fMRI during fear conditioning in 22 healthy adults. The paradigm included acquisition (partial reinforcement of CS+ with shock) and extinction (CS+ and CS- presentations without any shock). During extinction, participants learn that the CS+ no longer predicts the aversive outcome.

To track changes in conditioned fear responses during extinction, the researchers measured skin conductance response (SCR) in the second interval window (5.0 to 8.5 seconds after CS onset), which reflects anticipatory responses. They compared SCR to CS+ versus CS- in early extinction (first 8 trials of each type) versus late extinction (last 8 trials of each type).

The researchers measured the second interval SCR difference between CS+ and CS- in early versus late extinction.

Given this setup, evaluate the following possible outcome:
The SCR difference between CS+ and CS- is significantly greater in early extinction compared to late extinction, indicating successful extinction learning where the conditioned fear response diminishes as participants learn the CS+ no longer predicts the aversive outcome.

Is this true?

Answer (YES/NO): YES